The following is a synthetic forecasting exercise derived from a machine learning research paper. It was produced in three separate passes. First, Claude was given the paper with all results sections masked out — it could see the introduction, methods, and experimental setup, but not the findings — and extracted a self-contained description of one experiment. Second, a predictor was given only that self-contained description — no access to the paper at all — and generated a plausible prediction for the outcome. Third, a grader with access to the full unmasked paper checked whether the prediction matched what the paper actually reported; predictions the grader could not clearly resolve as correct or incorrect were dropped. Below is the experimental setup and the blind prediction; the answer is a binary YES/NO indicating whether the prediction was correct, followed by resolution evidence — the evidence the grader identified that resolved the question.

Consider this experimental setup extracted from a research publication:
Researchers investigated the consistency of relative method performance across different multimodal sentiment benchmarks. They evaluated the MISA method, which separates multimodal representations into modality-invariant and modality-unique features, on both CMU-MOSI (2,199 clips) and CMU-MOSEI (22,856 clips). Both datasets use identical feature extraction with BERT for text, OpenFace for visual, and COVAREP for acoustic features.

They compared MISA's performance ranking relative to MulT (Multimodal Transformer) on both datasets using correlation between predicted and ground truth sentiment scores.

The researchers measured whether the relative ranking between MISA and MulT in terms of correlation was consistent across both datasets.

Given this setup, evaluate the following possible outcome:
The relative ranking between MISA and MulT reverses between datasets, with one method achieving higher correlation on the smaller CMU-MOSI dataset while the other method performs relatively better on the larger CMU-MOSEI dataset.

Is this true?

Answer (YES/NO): NO